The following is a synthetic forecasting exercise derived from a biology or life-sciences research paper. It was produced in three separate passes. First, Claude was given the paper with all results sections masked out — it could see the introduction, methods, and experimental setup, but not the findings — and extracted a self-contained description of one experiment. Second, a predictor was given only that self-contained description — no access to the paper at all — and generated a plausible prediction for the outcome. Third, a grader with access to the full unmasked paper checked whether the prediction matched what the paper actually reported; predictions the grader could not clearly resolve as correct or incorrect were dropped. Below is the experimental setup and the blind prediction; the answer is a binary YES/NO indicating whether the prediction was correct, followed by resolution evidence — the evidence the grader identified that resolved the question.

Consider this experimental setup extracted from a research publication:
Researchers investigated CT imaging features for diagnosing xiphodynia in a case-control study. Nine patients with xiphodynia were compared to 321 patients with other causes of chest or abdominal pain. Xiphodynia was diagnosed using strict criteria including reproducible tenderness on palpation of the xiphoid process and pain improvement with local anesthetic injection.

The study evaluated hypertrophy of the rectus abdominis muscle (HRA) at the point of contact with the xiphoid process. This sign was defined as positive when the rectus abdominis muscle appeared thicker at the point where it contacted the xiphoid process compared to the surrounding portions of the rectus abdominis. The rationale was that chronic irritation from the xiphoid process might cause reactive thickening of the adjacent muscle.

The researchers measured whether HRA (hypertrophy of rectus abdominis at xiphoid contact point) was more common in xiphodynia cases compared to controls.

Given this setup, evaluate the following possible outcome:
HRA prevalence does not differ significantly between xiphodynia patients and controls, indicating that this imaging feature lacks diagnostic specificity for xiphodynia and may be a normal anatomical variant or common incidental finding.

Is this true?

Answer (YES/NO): YES